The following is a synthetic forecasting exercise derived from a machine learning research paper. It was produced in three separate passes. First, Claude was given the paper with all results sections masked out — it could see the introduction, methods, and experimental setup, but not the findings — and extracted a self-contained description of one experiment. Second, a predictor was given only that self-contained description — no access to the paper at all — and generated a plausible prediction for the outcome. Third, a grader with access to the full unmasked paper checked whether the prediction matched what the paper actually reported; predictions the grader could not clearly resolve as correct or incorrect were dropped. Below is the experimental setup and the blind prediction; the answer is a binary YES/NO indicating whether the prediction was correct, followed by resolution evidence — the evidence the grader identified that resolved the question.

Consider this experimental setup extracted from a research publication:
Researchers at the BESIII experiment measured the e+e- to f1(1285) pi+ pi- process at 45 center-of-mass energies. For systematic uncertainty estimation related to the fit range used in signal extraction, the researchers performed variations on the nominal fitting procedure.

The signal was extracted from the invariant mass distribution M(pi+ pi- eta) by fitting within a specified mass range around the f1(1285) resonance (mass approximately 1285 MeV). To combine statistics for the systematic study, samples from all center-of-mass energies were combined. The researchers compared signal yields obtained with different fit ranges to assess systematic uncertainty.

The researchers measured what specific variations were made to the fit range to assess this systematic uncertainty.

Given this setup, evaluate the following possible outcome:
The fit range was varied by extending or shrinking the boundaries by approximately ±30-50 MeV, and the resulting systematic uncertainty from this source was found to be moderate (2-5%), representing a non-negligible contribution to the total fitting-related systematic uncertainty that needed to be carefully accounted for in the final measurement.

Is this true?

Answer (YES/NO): NO